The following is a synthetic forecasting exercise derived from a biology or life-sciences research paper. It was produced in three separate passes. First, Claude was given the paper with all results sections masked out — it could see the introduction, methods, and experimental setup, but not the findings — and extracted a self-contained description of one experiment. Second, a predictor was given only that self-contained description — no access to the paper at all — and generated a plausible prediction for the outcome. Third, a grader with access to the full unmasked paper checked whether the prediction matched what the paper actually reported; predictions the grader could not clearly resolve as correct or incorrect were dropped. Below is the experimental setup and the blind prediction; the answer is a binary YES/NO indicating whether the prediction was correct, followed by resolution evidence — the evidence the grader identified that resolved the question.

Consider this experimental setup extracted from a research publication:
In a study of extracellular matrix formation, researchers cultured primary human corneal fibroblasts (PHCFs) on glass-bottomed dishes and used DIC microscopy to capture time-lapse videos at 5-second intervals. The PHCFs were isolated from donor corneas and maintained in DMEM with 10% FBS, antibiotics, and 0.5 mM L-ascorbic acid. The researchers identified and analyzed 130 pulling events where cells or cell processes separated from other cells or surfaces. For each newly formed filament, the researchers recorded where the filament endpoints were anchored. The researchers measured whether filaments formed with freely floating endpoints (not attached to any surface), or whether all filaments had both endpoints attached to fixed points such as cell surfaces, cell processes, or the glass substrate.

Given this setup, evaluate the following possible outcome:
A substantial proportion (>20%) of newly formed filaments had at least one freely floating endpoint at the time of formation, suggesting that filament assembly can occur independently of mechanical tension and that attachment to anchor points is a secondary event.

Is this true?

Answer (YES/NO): NO